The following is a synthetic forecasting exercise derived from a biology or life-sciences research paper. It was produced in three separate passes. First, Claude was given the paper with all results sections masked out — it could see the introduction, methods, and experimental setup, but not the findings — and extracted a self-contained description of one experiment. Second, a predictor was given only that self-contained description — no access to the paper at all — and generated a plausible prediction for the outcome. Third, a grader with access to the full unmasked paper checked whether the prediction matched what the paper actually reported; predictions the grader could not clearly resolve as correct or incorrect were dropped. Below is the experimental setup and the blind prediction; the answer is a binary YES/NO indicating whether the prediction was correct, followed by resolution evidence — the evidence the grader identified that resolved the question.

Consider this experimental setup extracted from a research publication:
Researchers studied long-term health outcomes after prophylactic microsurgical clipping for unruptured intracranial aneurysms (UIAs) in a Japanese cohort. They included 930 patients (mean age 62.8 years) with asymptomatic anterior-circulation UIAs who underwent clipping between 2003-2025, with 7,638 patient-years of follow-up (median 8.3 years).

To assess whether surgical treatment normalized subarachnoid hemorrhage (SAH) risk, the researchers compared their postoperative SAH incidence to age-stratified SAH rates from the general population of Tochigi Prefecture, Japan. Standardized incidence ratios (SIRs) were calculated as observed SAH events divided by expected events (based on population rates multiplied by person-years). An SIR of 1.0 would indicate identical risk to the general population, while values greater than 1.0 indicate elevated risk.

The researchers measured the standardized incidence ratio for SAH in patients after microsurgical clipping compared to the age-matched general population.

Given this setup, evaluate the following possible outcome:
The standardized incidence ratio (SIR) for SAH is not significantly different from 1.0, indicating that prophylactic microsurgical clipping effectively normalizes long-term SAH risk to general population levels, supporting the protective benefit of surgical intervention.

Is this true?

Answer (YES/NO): NO